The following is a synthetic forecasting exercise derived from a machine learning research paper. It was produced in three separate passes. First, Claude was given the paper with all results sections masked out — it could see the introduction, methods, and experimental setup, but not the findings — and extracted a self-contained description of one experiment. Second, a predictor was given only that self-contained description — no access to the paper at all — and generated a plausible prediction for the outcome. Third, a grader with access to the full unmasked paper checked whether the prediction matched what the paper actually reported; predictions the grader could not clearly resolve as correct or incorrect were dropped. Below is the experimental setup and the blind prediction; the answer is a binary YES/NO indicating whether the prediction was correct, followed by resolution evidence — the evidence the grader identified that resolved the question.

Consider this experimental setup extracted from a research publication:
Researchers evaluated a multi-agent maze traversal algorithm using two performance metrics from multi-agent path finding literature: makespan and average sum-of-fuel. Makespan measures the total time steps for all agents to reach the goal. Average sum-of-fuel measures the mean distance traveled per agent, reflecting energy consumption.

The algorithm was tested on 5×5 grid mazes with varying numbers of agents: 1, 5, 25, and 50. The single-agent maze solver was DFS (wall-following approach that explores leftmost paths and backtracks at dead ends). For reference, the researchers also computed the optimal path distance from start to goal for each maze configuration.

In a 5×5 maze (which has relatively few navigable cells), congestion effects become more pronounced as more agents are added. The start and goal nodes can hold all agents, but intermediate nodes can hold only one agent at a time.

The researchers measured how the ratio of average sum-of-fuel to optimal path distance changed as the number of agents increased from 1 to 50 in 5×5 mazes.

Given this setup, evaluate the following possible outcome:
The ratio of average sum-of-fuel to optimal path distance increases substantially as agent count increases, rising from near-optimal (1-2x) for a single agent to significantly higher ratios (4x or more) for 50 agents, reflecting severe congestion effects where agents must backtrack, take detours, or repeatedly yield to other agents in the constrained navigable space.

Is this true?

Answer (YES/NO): NO